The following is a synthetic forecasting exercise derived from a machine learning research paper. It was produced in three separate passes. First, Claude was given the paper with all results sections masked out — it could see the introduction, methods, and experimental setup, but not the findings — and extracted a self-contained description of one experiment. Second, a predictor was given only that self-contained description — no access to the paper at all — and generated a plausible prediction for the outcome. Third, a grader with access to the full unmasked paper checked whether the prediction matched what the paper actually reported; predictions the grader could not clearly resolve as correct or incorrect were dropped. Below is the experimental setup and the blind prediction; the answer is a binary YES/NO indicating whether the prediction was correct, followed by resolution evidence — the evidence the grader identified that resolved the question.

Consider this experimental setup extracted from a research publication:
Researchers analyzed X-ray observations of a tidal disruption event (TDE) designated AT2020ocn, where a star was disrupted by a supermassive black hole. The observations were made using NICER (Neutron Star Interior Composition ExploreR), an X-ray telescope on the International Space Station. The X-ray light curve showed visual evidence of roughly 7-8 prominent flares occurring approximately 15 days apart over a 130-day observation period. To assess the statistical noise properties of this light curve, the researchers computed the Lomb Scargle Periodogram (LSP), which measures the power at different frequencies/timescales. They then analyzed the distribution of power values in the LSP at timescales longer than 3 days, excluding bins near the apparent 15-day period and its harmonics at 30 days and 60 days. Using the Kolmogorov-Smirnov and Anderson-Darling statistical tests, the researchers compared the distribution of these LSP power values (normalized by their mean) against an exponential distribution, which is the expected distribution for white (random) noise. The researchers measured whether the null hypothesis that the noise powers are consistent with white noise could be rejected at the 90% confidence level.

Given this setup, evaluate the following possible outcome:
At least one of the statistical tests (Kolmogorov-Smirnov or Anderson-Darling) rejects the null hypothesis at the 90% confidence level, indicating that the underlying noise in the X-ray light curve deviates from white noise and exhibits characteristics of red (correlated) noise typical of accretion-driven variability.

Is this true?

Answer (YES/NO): NO